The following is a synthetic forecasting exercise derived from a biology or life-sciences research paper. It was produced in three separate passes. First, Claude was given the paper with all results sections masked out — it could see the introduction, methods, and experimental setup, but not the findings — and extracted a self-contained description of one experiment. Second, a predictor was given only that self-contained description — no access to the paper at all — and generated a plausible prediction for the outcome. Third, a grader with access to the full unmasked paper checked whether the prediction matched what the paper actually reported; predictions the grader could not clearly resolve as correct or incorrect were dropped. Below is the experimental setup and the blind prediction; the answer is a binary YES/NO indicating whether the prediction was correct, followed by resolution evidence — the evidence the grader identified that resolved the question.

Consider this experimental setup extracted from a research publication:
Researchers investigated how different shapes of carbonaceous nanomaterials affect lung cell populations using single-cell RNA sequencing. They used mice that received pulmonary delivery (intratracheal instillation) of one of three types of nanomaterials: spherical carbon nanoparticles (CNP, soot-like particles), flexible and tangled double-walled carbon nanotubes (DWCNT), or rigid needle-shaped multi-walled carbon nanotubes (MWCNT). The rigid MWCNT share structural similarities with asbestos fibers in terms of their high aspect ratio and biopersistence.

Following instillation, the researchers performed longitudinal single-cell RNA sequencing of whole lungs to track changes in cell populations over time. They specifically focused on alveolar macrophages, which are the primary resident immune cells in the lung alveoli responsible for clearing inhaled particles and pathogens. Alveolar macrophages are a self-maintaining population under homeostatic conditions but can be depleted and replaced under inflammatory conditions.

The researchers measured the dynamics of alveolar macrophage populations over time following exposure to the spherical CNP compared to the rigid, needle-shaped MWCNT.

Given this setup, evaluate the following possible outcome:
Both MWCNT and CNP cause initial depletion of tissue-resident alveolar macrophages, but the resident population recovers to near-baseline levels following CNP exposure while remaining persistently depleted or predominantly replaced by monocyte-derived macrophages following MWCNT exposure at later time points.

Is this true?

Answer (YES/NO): NO